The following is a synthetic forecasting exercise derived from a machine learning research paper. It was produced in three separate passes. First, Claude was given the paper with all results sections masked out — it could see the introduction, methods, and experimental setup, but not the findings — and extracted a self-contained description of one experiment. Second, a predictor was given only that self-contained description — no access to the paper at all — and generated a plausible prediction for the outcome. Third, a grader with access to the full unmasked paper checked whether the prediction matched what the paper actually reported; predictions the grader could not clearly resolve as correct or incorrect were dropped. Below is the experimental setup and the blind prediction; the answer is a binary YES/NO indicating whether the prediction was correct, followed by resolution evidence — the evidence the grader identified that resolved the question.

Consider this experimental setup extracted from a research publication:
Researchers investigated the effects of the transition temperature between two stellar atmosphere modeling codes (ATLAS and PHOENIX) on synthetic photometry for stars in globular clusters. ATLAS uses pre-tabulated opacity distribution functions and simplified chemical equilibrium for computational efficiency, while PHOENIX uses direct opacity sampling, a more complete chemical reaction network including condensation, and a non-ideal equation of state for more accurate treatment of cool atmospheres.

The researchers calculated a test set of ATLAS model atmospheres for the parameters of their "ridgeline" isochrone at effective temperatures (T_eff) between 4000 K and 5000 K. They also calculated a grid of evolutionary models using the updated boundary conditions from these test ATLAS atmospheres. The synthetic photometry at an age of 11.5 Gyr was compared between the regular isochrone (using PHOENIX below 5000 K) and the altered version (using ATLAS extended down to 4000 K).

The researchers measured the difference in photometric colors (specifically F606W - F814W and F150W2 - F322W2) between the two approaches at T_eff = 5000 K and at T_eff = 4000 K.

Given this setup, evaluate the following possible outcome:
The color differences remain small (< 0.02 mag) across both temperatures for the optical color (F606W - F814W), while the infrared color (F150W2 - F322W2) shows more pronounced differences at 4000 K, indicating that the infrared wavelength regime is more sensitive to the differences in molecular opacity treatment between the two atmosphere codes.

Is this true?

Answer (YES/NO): NO